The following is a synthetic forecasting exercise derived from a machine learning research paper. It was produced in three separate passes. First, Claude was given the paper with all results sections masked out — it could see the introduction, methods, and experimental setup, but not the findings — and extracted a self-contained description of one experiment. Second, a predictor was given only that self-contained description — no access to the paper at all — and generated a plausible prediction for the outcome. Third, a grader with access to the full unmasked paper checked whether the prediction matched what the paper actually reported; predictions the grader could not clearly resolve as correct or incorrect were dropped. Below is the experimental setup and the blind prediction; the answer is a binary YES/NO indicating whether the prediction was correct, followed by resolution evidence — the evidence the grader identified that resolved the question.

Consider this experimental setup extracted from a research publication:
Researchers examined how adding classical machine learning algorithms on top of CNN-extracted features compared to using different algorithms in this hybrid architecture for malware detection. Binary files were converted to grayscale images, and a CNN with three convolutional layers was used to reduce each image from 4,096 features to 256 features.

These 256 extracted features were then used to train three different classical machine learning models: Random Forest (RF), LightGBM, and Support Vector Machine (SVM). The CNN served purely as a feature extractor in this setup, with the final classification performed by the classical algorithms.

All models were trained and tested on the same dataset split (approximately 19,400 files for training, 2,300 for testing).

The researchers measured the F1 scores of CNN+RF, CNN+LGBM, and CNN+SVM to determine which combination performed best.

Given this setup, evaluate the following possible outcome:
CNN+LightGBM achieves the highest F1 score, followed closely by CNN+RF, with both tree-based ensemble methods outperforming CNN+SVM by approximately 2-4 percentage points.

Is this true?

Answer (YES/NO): NO